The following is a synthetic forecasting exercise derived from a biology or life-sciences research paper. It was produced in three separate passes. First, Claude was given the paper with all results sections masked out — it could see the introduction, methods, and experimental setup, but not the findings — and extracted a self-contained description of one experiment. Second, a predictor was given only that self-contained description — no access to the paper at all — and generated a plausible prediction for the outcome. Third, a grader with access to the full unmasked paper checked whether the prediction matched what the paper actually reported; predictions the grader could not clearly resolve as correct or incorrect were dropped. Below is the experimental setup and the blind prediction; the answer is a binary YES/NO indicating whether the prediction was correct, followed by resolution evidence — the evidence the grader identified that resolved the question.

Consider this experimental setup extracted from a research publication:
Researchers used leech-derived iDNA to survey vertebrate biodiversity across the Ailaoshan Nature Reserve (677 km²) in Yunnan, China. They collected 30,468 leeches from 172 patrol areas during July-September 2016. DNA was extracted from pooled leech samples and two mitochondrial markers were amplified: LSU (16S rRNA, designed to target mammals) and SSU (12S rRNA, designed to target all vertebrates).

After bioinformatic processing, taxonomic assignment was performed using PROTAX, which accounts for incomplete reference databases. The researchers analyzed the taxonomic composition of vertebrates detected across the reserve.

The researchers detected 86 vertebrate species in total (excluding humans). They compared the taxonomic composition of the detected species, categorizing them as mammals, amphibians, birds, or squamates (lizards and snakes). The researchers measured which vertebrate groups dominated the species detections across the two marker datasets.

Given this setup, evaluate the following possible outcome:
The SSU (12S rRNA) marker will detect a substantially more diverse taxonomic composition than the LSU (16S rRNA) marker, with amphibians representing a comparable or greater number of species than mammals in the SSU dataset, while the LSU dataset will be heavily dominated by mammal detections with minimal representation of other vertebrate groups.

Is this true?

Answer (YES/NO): NO